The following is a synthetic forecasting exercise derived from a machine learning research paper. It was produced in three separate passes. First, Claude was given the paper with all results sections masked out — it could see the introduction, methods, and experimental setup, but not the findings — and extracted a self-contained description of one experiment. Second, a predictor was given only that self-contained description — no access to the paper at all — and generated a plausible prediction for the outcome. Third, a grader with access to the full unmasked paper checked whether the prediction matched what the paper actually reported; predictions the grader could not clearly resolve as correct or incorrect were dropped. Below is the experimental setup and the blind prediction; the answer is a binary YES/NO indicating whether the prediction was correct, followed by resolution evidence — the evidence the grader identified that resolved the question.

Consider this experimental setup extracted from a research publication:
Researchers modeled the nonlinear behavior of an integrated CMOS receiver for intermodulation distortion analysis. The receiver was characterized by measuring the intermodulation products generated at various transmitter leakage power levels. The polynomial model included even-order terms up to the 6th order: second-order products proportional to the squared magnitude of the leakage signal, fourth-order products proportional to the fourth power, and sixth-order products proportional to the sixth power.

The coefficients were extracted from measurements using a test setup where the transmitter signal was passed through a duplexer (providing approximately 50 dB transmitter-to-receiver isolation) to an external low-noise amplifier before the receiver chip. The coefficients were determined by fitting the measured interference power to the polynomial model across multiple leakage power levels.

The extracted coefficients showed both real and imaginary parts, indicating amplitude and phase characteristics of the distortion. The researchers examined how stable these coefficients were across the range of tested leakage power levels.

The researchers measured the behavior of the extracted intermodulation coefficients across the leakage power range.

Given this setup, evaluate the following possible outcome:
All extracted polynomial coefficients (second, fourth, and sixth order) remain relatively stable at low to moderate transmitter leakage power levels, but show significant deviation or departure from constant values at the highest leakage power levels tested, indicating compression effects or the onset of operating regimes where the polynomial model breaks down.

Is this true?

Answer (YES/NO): NO